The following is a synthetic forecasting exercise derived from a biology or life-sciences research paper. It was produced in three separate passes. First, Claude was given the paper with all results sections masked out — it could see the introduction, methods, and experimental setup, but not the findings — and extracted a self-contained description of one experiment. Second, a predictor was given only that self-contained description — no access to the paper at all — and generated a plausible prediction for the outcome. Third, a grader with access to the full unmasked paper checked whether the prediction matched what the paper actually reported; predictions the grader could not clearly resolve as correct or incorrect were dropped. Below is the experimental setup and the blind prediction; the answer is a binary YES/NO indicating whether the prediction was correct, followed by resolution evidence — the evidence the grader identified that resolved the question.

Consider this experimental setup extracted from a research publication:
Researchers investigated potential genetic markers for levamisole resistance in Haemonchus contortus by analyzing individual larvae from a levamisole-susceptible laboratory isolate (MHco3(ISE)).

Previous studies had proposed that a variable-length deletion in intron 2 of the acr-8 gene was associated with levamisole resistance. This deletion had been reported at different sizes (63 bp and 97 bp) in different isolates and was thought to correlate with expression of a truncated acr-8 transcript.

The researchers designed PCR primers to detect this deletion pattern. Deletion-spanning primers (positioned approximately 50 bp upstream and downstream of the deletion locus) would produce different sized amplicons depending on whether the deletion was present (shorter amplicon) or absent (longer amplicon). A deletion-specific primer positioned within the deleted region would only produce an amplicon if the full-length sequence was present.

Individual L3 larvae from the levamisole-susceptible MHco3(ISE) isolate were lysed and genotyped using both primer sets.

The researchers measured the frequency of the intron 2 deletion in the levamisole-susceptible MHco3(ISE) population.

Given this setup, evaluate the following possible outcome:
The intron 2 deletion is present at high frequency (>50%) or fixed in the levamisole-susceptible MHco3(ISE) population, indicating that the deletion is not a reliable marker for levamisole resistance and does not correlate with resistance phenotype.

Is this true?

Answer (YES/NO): YES